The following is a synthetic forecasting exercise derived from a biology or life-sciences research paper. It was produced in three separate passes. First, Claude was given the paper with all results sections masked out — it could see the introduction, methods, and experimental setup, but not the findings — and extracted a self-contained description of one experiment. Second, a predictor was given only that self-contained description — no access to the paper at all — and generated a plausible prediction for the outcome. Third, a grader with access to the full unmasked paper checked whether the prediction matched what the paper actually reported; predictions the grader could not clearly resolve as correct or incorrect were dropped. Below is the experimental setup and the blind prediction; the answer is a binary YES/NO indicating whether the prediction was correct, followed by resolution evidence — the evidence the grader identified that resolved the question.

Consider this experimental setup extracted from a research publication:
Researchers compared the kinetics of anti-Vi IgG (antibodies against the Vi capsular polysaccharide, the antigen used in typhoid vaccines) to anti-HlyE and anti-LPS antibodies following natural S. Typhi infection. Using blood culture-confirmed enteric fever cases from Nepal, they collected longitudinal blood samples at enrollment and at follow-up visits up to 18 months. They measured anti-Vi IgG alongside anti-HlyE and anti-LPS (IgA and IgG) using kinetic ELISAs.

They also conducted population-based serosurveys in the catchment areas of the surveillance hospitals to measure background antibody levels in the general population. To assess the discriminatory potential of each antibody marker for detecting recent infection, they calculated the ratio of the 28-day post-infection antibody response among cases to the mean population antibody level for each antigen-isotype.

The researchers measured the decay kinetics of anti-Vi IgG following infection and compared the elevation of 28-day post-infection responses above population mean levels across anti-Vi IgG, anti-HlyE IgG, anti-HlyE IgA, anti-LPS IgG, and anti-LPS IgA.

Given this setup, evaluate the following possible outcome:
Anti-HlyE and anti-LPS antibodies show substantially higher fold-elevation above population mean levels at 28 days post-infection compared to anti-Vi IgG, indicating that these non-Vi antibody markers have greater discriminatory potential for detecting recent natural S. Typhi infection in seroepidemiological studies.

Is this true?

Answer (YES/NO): YES